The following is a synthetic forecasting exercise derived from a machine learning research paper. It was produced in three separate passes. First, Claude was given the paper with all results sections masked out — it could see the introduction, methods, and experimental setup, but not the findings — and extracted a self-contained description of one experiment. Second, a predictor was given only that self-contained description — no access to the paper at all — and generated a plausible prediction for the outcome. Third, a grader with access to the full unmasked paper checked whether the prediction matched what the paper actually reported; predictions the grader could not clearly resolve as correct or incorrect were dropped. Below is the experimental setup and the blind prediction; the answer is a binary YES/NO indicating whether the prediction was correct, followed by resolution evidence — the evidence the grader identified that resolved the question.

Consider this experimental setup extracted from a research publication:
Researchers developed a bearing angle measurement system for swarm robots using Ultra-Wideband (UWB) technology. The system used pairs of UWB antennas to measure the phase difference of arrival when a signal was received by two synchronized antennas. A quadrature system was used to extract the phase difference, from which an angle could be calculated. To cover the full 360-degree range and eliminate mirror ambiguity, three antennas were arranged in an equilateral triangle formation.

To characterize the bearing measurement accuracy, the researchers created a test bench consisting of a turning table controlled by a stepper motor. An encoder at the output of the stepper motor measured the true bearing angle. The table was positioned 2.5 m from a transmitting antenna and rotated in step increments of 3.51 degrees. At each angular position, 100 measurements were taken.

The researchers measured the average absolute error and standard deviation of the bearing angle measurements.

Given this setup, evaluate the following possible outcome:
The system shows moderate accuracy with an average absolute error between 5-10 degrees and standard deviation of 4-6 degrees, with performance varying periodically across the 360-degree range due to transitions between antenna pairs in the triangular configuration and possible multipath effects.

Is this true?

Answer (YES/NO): NO